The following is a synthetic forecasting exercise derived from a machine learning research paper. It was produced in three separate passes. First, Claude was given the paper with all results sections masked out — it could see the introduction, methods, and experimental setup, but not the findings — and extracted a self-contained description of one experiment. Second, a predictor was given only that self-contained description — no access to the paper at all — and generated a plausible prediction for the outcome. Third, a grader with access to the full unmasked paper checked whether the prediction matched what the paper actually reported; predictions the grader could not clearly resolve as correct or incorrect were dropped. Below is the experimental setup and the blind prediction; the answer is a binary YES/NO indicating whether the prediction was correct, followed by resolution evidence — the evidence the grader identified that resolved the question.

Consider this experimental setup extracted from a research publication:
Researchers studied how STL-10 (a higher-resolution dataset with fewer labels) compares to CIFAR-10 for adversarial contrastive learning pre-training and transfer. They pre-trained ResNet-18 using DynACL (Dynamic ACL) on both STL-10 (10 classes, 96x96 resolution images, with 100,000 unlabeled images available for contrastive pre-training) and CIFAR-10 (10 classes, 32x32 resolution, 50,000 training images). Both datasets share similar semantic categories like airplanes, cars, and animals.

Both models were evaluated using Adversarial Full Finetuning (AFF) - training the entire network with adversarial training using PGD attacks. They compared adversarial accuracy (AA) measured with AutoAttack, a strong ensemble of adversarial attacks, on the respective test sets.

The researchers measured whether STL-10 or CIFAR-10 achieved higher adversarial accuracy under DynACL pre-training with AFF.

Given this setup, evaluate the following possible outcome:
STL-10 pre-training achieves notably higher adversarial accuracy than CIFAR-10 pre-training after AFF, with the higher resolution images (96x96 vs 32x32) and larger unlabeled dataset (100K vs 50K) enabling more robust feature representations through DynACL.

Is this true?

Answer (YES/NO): NO